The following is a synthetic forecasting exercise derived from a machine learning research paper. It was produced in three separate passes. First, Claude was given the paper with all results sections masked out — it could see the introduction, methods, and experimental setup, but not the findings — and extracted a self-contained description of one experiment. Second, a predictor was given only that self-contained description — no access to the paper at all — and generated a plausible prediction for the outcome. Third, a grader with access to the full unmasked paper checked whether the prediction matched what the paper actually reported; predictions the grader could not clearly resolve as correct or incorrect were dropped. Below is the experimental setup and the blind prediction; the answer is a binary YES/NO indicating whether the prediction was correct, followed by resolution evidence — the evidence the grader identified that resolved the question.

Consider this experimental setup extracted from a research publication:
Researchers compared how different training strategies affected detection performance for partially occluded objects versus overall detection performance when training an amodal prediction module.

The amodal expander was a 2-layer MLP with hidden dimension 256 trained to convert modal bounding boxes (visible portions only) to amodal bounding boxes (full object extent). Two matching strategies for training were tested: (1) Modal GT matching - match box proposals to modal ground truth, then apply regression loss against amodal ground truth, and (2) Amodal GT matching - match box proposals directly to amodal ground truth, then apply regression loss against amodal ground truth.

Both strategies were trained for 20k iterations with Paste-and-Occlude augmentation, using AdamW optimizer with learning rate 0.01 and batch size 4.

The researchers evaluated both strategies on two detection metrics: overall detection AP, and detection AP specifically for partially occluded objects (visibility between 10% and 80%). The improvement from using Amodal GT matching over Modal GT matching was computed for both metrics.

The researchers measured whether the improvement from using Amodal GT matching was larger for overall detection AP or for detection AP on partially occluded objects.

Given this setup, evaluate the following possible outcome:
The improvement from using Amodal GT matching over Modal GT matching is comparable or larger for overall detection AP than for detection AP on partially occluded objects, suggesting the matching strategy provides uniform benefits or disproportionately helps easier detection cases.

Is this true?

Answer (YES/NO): NO